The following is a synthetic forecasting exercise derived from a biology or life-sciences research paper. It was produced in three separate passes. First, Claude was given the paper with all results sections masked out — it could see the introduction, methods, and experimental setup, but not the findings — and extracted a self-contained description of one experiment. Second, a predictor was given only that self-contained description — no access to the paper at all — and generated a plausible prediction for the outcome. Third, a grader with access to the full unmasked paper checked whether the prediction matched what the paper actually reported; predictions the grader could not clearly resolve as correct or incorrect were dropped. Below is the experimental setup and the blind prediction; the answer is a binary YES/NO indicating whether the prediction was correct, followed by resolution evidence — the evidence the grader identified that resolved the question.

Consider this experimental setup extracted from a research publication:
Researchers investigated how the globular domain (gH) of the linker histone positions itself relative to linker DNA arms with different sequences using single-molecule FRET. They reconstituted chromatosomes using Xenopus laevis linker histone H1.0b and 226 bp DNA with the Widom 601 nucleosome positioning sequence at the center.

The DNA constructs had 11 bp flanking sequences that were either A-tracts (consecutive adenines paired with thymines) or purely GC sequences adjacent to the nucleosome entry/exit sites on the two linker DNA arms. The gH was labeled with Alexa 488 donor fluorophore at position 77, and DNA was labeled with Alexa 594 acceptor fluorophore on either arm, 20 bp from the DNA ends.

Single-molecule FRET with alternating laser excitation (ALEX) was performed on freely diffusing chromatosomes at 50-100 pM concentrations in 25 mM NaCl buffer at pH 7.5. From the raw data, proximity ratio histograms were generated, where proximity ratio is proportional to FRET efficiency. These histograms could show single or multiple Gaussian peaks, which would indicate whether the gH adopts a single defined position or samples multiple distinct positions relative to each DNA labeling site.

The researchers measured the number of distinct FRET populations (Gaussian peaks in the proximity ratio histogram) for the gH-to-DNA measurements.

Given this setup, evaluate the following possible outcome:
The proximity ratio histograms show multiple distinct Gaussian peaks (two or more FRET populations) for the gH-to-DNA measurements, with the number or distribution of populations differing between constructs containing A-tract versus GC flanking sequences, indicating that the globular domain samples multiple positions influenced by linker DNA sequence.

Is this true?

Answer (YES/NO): NO